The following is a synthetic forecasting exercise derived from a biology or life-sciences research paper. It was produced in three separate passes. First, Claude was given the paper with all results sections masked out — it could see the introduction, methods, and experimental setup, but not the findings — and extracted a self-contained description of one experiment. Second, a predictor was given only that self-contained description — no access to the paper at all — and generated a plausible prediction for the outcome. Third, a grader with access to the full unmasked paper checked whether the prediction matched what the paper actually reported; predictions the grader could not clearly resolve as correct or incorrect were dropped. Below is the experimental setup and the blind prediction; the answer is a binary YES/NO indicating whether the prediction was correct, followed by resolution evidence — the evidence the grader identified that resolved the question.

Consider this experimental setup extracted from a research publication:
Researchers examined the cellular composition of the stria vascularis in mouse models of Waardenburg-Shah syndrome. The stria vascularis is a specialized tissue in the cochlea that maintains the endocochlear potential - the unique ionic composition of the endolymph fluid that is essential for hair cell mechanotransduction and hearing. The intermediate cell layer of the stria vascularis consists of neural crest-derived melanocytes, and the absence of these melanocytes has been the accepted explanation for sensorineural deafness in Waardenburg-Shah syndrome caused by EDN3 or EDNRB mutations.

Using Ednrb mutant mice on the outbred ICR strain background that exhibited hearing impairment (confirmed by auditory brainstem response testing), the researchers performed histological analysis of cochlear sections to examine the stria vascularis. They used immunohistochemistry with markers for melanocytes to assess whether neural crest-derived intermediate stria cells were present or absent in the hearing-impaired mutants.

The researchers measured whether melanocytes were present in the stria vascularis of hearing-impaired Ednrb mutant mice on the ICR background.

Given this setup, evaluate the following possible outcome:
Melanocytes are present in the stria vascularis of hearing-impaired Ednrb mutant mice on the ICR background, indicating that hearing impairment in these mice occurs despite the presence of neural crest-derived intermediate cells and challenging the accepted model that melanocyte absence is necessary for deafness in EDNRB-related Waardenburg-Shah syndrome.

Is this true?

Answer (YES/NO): YES